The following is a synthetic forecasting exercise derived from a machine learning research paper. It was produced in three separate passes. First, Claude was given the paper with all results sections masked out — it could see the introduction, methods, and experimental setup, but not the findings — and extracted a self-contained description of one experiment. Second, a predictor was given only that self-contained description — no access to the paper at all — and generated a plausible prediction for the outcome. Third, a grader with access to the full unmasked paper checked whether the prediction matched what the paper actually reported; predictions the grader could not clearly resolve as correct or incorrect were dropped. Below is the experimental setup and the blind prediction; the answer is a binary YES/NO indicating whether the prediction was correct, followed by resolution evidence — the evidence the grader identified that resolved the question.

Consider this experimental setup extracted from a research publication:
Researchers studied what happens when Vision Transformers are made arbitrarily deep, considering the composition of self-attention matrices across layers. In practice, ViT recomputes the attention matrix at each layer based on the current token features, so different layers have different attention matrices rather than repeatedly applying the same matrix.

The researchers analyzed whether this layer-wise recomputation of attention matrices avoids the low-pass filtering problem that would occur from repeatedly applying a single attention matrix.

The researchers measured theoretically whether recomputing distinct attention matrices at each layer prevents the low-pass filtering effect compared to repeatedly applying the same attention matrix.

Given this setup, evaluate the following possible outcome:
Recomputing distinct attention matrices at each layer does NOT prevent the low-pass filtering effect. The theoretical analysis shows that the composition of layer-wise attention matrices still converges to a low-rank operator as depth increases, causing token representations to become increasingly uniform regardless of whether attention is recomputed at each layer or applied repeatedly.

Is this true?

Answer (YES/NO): YES